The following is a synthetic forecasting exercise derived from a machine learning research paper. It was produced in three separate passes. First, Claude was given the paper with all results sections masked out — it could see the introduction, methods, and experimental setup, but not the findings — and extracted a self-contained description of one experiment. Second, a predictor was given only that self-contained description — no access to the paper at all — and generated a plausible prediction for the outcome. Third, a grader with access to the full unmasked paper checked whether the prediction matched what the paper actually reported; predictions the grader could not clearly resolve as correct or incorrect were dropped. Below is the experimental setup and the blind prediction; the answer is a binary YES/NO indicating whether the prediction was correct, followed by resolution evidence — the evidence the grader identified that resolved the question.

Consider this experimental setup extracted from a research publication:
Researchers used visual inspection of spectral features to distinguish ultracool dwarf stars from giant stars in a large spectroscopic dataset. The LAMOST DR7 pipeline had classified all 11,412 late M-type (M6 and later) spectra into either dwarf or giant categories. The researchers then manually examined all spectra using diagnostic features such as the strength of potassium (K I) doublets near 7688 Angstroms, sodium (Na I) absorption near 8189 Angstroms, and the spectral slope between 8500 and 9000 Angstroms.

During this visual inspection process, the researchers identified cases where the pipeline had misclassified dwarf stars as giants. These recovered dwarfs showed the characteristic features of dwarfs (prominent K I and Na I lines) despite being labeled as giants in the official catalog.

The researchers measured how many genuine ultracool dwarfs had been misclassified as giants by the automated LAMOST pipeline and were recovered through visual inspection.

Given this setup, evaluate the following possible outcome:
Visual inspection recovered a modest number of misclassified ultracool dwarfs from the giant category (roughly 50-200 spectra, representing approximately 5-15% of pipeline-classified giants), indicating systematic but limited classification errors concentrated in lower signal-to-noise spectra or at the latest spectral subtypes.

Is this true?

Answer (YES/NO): NO